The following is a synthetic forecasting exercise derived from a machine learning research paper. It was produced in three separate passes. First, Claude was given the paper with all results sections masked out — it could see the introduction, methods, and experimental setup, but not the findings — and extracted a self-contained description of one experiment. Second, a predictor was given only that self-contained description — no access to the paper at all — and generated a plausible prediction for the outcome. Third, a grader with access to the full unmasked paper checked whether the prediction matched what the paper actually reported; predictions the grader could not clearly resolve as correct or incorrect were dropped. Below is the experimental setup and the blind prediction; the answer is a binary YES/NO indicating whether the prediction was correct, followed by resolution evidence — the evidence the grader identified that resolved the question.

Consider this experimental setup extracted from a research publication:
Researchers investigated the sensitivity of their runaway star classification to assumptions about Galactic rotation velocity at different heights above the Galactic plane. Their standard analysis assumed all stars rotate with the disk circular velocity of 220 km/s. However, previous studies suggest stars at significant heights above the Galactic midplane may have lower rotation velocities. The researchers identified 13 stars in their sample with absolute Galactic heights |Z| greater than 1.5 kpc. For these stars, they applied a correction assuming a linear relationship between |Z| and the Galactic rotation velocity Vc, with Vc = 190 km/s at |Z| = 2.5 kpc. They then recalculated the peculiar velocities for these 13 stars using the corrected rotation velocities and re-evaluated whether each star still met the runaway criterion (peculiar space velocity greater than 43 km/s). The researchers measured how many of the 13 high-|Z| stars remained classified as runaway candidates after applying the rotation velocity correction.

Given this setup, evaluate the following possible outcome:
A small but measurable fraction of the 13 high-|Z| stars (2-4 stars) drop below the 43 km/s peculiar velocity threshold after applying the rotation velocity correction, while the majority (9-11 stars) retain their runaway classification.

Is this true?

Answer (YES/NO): YES